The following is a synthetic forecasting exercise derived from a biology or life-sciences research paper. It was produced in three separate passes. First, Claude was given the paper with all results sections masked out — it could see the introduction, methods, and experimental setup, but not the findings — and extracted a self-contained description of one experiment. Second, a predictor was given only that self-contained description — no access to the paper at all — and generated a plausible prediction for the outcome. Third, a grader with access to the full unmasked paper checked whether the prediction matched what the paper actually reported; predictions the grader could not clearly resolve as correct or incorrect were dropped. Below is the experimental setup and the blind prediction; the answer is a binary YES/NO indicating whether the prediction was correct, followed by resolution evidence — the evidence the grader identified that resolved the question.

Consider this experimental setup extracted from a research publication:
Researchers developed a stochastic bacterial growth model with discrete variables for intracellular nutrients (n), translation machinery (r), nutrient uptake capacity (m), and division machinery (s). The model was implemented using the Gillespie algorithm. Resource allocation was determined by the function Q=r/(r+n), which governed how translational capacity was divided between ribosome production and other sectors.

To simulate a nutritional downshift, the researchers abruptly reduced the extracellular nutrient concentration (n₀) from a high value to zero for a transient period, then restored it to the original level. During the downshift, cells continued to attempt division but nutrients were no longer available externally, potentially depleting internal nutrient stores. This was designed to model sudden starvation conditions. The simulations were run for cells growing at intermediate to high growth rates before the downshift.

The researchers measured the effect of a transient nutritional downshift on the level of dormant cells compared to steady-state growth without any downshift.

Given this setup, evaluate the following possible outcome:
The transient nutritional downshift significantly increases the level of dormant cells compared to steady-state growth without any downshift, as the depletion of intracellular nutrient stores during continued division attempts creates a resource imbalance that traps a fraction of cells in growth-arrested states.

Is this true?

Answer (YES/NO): YES